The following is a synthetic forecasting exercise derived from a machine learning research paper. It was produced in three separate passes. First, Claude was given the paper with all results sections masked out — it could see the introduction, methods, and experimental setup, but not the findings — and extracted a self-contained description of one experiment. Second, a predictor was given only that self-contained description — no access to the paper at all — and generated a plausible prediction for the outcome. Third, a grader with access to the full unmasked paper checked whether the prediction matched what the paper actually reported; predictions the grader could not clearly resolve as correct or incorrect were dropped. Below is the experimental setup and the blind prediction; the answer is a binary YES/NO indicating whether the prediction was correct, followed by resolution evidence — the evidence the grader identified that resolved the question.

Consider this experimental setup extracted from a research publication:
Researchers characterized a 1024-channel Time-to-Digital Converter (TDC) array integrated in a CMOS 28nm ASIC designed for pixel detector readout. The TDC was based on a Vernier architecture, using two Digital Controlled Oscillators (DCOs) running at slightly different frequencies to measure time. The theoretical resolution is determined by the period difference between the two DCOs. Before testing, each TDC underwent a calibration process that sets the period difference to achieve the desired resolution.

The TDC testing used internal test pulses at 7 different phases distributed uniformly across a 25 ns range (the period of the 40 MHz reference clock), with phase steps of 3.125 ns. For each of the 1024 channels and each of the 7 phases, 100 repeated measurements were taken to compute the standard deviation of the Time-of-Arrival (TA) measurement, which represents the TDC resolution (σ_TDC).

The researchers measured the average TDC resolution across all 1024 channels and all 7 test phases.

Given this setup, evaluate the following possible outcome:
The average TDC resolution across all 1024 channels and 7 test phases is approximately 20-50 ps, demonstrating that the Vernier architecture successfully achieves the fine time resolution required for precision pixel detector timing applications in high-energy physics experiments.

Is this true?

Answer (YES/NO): YES